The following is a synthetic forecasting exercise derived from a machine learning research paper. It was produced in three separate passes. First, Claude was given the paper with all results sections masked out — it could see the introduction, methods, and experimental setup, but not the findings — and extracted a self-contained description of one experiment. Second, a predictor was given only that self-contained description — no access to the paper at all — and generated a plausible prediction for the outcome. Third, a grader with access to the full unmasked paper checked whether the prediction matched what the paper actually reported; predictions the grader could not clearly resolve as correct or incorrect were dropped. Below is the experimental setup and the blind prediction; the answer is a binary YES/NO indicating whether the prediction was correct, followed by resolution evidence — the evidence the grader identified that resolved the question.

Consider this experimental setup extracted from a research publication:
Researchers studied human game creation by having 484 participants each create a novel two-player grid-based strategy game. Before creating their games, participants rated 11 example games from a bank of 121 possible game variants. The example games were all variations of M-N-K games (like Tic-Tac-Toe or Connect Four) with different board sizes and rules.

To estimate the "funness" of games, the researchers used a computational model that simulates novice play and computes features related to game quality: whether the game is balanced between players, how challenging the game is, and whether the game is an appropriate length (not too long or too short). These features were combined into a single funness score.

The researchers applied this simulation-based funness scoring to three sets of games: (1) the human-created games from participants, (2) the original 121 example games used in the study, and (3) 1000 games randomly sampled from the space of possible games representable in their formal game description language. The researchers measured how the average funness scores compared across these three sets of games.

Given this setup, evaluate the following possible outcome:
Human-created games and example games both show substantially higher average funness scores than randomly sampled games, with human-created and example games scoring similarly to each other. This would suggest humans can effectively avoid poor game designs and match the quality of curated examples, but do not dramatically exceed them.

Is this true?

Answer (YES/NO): NO